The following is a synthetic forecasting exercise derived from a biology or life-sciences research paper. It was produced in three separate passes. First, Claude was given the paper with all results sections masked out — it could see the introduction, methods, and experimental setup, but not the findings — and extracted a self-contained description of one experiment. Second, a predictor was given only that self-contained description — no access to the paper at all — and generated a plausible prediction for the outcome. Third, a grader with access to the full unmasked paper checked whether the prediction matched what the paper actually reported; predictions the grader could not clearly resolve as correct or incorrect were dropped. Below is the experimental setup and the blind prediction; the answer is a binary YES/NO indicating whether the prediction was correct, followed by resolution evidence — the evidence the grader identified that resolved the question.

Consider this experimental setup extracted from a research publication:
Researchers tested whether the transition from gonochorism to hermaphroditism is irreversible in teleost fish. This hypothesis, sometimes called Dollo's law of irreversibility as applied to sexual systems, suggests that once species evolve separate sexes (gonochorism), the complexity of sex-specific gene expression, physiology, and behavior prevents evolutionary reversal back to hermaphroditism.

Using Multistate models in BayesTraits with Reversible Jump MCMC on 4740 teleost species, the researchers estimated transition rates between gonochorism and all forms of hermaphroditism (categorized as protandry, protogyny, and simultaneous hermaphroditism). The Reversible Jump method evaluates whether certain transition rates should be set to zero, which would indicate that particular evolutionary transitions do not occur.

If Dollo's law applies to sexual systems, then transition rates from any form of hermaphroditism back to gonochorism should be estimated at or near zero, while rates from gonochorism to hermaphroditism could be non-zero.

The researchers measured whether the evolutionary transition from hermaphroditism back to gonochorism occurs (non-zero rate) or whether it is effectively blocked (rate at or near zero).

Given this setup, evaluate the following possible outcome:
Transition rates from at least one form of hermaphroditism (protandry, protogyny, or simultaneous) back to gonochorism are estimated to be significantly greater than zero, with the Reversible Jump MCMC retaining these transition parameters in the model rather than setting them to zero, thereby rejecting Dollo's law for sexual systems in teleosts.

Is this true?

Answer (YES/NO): YES